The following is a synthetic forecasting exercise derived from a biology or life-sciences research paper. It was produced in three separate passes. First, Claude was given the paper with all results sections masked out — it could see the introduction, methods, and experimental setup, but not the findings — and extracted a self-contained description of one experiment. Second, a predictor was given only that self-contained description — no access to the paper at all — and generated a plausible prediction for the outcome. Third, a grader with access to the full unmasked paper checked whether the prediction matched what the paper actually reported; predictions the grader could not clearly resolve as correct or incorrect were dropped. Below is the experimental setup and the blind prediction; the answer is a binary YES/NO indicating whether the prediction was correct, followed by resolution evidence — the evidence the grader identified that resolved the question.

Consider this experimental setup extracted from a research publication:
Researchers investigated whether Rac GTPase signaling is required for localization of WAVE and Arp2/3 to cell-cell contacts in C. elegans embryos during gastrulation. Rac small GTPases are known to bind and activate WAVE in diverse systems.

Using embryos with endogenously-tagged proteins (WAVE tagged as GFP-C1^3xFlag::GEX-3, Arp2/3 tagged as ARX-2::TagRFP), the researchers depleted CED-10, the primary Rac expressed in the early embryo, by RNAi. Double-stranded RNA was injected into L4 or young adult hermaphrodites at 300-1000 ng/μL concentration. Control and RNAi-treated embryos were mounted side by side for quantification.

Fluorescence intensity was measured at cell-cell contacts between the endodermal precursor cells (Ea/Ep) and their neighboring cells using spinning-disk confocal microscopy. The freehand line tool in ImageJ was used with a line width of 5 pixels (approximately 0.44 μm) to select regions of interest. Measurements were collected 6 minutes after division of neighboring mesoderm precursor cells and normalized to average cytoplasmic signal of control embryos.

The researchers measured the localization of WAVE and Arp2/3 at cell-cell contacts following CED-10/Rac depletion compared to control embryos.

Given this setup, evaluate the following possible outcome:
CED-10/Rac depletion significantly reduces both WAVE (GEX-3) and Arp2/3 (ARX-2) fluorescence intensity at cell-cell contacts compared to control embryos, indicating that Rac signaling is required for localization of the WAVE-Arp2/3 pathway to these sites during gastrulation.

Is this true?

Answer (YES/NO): YES